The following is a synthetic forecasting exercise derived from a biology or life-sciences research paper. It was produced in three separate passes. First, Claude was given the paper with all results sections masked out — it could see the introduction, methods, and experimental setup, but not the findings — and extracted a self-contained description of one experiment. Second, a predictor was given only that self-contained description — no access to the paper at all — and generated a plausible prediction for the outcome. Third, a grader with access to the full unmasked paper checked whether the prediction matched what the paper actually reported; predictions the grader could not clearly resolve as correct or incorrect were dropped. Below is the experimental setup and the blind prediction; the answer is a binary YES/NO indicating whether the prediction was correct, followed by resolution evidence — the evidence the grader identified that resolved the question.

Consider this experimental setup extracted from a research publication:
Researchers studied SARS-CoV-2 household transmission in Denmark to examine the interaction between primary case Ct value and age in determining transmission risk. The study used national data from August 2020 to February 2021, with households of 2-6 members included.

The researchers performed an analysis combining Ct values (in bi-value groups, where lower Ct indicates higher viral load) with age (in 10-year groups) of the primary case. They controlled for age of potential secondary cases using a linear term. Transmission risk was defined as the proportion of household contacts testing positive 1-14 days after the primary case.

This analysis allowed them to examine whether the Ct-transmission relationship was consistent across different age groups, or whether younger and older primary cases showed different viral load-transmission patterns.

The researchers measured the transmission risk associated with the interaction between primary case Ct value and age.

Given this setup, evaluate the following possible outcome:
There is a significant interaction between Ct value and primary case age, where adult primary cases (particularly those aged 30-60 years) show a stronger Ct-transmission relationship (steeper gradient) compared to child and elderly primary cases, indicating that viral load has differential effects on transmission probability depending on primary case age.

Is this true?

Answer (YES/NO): NO